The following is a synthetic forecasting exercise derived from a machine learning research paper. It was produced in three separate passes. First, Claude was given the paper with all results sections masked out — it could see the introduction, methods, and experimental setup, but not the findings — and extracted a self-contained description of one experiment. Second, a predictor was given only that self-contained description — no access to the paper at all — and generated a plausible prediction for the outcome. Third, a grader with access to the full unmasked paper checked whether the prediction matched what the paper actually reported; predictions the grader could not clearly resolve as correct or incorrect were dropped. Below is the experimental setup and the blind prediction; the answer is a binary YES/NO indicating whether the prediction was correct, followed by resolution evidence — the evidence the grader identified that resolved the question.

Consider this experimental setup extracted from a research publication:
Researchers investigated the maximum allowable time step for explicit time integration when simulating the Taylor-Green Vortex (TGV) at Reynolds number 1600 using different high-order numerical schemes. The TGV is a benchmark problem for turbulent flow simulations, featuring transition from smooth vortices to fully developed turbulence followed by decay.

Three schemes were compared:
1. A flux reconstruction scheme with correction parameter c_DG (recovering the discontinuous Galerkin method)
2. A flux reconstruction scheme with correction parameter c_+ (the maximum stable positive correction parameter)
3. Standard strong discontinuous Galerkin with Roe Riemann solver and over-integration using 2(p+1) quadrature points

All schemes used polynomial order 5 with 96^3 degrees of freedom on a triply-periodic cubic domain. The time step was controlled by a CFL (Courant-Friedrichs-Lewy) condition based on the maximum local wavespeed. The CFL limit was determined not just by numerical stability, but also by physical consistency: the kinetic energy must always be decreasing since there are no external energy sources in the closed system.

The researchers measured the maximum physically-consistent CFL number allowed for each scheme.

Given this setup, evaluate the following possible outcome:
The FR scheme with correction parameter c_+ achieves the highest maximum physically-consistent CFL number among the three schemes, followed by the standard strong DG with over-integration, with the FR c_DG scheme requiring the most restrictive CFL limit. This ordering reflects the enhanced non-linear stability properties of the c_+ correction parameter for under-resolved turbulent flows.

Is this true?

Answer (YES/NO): NO